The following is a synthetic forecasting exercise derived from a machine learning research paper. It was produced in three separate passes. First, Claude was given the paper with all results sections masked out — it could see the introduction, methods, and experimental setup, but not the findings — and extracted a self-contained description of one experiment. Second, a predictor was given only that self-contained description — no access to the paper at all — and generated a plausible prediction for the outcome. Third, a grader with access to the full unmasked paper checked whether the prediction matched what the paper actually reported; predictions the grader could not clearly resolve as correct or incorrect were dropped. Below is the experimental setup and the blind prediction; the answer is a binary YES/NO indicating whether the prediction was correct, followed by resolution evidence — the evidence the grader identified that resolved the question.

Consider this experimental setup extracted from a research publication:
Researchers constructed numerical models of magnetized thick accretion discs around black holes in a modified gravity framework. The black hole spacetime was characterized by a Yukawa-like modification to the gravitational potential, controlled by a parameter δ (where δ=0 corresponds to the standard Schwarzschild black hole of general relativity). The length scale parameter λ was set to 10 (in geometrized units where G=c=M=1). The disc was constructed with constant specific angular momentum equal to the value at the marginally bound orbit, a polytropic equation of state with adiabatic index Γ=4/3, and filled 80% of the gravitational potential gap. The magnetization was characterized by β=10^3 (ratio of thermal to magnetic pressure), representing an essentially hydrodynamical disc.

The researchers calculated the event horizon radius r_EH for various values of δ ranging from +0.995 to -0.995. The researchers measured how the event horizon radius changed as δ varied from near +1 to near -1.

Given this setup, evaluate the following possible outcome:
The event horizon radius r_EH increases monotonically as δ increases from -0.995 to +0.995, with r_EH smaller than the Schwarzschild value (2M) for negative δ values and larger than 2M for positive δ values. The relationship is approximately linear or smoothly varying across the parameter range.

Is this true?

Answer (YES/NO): NO